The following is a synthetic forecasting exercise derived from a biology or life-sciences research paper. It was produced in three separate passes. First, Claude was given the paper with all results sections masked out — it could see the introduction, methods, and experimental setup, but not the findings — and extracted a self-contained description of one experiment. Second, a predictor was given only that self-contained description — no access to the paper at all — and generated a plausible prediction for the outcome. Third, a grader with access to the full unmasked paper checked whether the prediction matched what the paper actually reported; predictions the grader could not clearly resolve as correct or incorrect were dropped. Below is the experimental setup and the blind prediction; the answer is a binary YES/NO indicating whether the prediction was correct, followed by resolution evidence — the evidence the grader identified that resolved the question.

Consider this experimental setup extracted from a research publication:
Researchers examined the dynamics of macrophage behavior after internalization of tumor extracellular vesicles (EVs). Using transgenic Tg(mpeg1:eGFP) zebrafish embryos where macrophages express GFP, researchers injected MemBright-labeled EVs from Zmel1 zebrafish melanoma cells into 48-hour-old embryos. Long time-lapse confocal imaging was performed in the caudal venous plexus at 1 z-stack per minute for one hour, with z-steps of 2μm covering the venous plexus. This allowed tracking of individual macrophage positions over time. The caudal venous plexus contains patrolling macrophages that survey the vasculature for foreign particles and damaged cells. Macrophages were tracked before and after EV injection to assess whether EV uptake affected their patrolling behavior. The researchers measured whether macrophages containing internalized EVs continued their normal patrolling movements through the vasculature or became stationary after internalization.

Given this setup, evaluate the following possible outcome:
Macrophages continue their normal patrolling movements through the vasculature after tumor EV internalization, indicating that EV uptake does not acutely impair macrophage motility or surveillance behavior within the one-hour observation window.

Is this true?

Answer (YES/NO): NO